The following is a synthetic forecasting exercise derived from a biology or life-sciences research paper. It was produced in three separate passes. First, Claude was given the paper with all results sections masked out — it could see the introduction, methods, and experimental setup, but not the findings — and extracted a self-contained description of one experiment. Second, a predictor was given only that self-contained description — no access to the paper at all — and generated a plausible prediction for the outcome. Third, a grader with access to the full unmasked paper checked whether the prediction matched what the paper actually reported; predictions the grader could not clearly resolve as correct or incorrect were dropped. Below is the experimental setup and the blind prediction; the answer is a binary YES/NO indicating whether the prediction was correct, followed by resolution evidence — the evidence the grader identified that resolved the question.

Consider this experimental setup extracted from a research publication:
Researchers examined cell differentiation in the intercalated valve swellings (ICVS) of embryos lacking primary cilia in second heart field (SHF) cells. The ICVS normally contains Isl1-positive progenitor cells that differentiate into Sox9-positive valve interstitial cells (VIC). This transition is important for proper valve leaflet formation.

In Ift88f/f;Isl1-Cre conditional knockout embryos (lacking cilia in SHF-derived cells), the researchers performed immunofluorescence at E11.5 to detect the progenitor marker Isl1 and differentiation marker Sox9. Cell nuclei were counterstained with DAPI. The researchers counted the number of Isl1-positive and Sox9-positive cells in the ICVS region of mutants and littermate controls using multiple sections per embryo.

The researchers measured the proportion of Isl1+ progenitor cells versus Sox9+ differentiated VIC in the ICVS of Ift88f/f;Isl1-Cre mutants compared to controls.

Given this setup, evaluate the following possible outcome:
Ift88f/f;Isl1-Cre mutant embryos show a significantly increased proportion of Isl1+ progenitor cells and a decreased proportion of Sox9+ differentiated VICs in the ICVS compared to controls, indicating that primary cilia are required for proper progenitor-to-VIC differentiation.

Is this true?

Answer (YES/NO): NO